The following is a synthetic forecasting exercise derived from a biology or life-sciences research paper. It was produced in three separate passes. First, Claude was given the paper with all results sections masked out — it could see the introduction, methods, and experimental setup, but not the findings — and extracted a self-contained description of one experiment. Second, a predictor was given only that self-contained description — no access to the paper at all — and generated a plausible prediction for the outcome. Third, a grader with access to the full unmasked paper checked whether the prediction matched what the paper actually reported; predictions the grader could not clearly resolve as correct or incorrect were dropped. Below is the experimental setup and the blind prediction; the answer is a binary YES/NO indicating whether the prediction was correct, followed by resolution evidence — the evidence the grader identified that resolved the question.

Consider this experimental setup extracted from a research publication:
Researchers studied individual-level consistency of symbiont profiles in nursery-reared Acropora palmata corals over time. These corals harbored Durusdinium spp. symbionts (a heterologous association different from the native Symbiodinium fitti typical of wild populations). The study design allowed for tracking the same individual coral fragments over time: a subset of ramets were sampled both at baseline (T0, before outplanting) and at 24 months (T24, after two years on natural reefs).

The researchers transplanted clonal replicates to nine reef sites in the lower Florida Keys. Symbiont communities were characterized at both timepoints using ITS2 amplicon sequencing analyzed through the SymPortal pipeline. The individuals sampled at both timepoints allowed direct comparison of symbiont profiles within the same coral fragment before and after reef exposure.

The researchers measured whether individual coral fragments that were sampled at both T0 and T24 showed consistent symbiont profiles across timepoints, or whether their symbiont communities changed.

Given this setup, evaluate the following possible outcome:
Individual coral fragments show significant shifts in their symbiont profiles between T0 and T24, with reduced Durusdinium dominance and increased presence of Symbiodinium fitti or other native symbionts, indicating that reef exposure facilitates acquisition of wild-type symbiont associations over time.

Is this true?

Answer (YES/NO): NO